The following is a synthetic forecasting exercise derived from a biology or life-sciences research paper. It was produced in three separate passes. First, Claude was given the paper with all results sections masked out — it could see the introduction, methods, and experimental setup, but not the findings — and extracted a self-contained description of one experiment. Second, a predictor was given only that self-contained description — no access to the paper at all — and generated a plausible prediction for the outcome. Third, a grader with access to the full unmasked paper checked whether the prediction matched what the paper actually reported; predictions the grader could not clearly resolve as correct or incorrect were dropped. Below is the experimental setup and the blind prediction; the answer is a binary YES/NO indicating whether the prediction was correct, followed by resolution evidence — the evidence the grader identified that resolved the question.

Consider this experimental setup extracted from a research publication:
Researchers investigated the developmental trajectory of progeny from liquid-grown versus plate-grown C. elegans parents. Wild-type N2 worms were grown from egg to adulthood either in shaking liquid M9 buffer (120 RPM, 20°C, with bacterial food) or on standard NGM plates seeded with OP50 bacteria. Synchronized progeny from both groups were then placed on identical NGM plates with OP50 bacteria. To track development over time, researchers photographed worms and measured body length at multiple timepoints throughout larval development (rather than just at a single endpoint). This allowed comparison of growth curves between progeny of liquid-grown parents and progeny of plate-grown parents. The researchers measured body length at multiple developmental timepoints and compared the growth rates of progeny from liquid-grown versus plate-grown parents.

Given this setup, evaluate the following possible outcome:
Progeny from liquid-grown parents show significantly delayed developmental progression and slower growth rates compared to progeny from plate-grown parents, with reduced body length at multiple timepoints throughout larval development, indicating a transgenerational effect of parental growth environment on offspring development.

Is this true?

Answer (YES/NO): NO